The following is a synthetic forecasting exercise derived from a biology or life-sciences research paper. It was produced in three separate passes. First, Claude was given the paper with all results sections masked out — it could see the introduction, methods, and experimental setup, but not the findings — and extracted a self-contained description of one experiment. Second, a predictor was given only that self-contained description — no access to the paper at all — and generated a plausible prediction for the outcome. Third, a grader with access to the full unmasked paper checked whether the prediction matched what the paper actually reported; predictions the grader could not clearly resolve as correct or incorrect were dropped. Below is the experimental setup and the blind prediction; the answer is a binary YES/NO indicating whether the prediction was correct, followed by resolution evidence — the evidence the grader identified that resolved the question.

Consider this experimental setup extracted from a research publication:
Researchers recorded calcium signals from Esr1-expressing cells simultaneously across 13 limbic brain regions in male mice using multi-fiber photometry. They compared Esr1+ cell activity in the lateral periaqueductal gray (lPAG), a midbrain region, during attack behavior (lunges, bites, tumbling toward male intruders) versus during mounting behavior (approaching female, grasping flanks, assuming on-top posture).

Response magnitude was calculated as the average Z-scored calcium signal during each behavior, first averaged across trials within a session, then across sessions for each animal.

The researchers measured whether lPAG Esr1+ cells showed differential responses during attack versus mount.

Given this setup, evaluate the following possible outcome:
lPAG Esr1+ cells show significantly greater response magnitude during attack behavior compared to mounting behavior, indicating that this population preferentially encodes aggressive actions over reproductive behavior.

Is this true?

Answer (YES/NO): YES